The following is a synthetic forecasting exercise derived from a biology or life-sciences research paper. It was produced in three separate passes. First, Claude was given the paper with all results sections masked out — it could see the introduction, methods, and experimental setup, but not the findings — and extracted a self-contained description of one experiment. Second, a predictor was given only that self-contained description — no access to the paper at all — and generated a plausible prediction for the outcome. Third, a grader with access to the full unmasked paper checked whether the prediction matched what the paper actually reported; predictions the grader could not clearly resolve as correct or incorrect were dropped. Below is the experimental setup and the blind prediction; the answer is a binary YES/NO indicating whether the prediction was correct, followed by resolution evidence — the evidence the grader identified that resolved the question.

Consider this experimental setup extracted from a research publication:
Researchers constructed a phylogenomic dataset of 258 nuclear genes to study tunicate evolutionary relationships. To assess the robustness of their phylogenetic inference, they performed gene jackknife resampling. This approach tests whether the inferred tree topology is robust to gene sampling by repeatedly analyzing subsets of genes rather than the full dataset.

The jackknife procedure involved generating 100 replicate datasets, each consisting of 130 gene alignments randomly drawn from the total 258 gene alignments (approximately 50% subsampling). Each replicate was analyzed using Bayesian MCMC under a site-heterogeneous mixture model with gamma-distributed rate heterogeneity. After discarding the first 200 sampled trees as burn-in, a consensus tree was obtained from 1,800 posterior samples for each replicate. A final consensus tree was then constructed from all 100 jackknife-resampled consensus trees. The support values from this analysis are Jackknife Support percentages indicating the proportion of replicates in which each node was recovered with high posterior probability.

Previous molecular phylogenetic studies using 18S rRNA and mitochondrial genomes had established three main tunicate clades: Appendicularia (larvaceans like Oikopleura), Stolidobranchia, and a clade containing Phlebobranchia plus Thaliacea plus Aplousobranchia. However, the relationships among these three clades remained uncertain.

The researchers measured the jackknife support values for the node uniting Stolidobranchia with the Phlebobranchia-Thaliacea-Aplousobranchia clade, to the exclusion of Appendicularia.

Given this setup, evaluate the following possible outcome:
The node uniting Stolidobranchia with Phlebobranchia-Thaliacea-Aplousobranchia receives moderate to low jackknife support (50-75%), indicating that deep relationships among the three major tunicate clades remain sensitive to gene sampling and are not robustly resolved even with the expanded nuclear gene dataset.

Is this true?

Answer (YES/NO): NO